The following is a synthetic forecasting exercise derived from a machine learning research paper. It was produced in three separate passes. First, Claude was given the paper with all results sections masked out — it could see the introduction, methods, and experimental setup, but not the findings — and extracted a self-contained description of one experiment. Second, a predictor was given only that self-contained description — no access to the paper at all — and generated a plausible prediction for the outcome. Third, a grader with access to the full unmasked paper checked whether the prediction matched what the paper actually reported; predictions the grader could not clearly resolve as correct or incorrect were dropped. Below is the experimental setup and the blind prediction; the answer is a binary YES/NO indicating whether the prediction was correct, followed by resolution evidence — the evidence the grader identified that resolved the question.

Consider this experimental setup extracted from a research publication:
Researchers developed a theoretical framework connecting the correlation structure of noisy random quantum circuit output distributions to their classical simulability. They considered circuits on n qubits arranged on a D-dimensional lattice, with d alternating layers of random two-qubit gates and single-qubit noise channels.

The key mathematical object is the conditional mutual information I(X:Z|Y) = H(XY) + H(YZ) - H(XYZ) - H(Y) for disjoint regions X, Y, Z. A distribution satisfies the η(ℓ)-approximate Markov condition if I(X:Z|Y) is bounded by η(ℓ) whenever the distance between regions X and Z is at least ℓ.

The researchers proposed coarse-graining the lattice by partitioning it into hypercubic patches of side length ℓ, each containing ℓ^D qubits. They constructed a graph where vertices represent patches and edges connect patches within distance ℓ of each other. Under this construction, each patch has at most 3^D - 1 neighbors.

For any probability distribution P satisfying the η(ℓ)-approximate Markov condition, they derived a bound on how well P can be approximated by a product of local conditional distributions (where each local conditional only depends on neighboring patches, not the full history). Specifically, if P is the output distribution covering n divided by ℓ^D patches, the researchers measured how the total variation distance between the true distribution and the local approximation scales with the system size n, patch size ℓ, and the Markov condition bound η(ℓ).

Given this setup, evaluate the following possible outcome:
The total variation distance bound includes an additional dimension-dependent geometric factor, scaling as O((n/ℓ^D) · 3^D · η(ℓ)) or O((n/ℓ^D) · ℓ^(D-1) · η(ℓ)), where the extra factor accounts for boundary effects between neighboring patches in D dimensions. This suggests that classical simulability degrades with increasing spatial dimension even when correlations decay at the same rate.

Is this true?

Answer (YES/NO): NO